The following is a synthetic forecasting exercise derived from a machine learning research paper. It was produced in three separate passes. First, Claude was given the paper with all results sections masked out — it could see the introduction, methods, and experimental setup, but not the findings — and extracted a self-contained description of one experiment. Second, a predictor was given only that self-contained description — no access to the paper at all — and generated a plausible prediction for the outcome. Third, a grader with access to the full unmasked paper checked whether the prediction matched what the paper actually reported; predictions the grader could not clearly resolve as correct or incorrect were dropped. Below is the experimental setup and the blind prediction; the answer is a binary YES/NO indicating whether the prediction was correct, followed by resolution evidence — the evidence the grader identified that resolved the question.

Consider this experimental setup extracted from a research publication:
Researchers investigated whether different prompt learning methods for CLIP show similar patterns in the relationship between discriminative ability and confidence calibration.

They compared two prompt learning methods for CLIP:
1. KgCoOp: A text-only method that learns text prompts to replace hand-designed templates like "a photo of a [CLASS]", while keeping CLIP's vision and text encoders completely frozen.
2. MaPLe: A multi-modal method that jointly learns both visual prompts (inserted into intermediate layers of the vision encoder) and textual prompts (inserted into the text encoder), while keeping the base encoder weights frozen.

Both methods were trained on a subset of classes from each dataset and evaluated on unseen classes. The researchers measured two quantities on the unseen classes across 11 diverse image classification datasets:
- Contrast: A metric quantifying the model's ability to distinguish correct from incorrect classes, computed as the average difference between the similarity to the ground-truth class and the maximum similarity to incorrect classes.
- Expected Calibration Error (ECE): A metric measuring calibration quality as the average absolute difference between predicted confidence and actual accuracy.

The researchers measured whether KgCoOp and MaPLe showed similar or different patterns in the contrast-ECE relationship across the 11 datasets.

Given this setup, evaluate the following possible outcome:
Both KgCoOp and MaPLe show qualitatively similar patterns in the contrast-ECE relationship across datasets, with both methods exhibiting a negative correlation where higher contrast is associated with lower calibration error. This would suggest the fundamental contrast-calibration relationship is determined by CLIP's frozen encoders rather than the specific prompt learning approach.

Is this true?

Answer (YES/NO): YES